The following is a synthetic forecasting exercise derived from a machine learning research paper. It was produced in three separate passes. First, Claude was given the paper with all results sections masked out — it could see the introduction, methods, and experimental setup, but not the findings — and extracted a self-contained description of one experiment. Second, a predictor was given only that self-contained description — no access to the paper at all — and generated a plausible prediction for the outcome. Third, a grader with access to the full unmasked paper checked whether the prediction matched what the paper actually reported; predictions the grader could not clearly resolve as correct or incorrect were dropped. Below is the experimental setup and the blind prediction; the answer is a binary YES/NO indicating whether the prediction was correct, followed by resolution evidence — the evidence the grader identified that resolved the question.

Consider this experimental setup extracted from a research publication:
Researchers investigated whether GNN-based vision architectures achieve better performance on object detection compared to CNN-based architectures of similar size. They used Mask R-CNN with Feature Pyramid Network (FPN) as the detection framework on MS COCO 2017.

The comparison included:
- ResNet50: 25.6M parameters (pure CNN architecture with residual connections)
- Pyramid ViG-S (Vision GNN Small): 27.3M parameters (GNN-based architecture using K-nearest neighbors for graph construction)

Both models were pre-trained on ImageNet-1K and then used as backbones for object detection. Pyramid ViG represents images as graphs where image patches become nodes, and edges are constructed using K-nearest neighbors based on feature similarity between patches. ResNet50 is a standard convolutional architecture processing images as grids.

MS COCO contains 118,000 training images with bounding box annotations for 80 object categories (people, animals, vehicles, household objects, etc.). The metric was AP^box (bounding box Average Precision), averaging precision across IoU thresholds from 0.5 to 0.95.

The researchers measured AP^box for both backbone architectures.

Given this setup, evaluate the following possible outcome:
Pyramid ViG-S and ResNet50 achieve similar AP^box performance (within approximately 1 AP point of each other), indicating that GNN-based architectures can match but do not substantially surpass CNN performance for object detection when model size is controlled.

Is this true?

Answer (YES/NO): NO